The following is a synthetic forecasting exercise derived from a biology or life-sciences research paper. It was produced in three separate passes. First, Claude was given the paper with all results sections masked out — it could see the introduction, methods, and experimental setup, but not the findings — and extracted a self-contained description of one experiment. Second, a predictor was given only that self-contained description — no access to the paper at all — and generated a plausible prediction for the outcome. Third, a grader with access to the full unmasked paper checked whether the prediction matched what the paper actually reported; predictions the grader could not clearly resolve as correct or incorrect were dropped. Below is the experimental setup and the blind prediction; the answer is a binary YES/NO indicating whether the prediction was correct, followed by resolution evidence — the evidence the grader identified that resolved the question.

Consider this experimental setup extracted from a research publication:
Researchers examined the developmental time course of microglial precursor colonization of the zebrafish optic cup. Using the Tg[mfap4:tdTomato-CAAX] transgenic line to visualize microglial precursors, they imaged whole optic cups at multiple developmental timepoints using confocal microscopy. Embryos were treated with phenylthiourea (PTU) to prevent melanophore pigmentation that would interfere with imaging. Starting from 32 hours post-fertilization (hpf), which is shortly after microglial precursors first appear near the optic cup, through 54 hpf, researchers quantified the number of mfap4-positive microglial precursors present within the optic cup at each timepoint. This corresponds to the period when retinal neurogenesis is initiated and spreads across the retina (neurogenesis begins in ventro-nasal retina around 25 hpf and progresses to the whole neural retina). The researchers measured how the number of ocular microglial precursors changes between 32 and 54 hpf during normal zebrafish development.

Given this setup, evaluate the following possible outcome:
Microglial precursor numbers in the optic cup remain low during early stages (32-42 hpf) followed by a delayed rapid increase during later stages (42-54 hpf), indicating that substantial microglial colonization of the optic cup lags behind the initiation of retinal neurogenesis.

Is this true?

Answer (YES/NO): NO